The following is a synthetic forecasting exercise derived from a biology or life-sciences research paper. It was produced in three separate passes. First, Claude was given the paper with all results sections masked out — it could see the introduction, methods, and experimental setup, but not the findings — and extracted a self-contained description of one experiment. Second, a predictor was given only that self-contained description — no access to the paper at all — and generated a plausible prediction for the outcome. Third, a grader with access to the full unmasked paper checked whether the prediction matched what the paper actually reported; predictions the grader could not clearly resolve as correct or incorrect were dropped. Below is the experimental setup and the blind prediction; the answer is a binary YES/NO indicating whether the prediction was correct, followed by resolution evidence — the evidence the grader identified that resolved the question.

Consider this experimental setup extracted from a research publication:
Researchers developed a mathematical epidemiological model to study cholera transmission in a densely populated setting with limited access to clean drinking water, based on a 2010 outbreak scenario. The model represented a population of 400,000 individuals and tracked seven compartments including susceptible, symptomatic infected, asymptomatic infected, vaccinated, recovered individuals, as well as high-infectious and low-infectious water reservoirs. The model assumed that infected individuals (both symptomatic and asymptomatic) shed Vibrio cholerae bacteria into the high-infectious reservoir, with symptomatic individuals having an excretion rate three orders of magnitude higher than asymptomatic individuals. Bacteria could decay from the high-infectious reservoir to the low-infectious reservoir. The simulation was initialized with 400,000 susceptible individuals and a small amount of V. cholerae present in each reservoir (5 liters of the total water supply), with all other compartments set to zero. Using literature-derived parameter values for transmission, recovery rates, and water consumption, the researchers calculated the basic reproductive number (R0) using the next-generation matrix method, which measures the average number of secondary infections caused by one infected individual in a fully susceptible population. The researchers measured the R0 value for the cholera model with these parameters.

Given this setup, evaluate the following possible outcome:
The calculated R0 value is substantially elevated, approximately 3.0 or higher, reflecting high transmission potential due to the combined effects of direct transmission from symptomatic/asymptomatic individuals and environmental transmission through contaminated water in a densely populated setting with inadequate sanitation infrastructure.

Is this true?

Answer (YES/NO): NO